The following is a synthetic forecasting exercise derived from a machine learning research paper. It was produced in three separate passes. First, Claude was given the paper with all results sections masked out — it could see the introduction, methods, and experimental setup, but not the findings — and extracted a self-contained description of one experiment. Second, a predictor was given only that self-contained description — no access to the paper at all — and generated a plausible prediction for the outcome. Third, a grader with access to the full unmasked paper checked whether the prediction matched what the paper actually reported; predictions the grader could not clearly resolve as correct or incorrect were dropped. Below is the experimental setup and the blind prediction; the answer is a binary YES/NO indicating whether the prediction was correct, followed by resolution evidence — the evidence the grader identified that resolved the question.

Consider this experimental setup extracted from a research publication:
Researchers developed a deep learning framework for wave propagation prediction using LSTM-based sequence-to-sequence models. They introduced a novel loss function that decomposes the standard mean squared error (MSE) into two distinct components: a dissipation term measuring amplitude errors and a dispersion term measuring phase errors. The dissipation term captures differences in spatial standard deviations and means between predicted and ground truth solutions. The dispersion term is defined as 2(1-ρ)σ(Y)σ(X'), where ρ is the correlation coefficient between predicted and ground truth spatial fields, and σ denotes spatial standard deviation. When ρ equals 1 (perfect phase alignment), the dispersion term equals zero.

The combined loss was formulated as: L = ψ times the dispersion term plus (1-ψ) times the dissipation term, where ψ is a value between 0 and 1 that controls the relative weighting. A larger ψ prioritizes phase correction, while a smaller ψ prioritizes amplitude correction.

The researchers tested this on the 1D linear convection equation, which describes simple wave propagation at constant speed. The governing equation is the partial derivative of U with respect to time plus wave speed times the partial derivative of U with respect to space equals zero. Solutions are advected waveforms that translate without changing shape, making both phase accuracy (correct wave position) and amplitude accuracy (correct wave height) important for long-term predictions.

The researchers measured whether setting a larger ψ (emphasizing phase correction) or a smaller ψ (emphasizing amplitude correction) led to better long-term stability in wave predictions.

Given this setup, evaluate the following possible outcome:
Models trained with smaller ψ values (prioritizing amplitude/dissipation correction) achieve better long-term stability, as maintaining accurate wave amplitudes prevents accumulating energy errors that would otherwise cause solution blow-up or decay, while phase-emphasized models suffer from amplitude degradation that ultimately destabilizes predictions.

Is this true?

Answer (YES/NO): NO